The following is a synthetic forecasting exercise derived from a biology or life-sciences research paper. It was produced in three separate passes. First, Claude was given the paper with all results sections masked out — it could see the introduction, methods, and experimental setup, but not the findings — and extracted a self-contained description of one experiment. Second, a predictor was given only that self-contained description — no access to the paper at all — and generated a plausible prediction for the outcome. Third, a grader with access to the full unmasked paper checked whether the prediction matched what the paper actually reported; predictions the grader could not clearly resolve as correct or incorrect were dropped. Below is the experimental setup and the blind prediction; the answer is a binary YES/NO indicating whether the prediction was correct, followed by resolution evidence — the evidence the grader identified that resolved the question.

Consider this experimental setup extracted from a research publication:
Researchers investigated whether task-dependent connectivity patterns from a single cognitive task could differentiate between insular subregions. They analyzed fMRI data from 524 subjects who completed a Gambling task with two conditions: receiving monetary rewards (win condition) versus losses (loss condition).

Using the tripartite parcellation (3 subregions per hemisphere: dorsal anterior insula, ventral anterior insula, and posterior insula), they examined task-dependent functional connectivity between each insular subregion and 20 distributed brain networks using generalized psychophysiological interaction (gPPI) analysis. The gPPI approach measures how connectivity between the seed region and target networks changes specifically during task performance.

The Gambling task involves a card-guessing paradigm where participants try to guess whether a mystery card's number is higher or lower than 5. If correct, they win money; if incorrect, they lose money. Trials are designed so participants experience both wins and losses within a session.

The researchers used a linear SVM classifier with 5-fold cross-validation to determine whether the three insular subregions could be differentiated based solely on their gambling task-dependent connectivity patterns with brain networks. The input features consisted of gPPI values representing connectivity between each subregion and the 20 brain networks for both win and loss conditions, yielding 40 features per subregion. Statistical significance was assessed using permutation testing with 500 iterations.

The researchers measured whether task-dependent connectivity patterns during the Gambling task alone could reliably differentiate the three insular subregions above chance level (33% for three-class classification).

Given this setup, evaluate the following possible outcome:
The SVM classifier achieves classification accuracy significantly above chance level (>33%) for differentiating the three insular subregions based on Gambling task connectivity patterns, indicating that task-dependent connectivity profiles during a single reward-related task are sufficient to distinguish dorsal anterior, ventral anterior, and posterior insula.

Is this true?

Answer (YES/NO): YES